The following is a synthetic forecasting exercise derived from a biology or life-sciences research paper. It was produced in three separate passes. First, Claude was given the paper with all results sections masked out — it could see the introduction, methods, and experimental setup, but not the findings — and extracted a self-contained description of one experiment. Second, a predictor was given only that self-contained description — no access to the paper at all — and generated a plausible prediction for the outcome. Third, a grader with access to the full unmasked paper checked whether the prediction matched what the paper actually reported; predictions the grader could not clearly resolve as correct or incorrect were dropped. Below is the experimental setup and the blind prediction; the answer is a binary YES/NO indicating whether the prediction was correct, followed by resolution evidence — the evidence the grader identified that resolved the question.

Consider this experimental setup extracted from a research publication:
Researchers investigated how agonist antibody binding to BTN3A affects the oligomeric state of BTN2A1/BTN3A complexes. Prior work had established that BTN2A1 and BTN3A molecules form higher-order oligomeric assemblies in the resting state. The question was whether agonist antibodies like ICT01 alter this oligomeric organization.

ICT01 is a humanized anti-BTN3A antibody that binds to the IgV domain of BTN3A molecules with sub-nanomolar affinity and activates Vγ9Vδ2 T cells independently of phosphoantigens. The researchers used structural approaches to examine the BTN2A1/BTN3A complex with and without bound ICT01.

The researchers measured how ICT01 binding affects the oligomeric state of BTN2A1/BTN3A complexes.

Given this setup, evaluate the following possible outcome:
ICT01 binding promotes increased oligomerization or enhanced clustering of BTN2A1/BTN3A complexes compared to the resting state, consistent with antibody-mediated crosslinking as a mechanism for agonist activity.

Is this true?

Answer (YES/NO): NO